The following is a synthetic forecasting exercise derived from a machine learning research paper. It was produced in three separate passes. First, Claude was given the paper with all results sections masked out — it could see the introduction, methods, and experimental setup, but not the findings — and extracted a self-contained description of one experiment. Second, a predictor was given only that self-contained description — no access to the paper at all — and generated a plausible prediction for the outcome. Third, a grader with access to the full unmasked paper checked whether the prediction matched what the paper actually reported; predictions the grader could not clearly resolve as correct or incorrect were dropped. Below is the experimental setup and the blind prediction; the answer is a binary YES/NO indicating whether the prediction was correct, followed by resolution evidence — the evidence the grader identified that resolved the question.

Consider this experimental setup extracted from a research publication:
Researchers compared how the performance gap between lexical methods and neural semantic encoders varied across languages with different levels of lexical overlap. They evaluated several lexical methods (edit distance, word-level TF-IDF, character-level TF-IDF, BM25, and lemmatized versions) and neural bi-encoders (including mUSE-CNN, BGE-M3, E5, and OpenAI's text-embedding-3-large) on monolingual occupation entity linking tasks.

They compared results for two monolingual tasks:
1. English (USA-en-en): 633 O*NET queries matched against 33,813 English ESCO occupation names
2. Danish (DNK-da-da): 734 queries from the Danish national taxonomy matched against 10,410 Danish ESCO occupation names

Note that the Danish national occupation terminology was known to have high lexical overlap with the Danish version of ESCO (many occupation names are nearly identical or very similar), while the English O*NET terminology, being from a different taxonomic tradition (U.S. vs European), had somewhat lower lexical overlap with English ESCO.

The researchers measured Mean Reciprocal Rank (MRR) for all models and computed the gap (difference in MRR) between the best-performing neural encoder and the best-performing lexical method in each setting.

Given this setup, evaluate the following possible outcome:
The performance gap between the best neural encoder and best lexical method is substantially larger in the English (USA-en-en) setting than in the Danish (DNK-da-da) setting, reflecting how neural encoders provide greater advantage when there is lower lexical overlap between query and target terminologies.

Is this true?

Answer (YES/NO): YES